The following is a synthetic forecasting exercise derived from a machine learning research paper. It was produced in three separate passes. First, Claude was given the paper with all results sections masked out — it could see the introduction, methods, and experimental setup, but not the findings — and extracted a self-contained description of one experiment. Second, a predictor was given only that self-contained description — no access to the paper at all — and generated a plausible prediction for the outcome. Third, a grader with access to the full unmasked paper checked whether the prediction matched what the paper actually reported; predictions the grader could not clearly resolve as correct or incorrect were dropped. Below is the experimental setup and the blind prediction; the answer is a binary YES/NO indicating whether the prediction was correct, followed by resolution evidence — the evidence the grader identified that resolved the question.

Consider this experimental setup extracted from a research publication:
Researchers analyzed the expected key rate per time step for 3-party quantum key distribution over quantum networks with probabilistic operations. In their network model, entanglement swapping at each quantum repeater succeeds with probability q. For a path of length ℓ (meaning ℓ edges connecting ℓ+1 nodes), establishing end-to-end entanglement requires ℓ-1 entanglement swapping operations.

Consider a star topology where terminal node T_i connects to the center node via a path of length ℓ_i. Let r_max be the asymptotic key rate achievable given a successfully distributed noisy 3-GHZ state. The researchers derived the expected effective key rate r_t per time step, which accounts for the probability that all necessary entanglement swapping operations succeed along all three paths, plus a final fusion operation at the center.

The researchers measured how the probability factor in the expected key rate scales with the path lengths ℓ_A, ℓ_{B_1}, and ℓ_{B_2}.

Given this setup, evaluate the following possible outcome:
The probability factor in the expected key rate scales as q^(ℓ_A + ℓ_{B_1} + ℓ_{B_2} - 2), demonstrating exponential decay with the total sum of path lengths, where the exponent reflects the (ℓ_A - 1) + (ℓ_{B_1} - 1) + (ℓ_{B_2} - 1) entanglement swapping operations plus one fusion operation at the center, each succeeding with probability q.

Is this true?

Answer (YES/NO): YES